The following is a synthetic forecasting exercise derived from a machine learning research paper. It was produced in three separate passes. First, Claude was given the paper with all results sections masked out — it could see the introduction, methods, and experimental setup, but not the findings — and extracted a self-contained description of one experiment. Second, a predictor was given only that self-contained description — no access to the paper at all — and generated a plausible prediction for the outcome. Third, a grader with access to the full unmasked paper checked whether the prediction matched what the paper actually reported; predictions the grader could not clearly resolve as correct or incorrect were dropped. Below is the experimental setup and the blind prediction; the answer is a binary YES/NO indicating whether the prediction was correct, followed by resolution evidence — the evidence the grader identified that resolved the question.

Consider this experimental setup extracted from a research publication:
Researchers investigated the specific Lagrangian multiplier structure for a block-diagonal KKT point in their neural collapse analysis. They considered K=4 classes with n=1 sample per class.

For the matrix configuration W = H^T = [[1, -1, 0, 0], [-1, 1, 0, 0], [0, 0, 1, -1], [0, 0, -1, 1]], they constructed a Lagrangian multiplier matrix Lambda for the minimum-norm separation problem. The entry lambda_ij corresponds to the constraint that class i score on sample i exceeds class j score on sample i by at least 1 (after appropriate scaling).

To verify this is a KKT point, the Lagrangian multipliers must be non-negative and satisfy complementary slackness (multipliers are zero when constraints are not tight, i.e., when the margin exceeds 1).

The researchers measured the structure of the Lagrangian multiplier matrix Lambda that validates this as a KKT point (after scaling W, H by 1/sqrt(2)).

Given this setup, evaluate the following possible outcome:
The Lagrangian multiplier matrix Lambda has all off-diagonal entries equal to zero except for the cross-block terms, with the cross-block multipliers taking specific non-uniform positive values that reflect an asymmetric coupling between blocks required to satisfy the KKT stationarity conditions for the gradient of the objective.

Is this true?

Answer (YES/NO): NO